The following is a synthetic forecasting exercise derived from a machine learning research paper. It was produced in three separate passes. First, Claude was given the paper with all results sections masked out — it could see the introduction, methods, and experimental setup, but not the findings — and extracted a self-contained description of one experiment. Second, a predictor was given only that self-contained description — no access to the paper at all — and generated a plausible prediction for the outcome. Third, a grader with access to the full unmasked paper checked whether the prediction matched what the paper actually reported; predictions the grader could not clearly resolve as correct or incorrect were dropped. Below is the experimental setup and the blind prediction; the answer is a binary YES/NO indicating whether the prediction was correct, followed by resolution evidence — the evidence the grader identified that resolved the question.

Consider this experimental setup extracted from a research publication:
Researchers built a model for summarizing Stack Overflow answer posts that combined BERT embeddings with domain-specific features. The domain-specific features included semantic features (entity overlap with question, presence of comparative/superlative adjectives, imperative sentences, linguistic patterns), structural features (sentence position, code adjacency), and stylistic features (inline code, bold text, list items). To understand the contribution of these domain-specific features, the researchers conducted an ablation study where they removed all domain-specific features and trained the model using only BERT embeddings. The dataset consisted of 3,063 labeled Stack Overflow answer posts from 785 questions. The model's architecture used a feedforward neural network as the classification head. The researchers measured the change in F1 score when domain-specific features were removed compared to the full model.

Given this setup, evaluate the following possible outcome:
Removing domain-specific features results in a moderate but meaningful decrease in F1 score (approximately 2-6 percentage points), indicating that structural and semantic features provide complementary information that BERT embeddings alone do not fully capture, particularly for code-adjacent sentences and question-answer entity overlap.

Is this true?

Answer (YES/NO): YES